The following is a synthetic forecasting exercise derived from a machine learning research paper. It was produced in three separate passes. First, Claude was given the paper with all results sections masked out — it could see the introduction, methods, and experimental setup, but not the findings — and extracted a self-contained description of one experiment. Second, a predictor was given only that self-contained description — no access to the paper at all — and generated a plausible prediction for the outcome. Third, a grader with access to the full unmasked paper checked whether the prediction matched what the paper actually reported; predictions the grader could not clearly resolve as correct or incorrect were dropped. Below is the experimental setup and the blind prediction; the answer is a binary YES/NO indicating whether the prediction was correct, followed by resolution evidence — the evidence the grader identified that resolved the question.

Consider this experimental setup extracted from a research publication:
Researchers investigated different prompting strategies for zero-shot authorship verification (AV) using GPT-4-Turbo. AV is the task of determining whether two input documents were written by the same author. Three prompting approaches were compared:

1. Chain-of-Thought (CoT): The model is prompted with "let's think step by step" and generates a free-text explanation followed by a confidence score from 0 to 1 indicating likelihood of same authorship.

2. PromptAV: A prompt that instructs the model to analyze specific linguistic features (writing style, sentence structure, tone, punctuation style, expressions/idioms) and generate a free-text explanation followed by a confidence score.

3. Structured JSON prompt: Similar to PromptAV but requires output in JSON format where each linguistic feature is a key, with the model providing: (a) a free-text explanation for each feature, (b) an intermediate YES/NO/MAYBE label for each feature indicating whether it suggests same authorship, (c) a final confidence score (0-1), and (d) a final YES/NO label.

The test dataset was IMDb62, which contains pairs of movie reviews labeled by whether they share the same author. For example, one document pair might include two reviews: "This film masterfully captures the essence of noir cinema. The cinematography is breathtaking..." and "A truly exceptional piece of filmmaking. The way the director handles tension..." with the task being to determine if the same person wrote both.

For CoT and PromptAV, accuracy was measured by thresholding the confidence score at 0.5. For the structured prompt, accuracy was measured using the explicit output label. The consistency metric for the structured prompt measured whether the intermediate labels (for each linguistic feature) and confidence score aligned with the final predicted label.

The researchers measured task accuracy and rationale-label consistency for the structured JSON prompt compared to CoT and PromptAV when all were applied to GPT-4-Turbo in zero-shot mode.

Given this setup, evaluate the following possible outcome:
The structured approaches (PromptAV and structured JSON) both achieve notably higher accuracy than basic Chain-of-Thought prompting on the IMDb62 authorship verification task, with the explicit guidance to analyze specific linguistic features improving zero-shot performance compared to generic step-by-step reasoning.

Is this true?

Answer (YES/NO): NO